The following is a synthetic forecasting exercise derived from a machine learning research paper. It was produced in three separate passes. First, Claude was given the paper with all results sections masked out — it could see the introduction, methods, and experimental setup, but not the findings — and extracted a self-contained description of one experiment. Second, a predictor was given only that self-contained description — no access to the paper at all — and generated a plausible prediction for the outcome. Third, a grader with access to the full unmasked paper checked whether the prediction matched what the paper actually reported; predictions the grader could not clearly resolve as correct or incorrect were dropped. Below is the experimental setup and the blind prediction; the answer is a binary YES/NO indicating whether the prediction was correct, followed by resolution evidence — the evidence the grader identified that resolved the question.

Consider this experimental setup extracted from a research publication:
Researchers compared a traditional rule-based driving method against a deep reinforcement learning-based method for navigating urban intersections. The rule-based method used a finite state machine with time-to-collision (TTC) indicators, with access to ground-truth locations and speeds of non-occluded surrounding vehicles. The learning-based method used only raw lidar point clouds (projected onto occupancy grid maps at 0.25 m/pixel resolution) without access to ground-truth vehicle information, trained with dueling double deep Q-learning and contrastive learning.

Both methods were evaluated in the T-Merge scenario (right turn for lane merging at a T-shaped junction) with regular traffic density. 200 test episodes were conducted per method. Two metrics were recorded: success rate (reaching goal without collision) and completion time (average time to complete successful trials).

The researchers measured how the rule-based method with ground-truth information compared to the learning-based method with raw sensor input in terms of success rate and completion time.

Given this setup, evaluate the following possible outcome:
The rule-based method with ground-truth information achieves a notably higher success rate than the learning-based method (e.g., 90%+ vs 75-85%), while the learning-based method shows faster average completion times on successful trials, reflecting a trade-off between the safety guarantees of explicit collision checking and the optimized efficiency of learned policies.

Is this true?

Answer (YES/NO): NO